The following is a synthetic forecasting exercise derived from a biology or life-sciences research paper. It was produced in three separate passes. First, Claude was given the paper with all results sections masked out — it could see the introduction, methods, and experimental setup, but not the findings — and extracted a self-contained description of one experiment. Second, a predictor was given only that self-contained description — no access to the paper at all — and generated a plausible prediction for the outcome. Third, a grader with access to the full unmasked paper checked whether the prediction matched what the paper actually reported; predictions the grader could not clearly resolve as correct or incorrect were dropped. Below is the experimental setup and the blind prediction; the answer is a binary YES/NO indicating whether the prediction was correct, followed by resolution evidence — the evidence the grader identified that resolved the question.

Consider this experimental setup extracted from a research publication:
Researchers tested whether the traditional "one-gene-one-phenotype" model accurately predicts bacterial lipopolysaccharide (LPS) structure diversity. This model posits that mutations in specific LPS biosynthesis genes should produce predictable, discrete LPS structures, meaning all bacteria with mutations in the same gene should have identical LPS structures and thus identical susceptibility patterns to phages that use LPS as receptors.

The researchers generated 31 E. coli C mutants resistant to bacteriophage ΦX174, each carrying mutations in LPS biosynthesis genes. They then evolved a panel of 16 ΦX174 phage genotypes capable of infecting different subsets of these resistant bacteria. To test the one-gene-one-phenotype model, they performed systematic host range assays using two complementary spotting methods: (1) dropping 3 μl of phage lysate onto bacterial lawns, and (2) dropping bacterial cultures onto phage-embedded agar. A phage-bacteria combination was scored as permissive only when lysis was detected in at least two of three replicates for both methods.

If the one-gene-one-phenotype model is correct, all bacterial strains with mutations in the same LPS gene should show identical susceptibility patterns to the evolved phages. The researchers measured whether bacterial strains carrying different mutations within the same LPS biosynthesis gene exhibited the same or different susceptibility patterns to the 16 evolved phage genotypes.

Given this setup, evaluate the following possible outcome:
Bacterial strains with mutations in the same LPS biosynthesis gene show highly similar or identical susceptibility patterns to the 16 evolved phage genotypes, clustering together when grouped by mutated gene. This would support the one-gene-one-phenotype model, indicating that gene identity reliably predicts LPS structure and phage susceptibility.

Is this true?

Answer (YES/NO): NO